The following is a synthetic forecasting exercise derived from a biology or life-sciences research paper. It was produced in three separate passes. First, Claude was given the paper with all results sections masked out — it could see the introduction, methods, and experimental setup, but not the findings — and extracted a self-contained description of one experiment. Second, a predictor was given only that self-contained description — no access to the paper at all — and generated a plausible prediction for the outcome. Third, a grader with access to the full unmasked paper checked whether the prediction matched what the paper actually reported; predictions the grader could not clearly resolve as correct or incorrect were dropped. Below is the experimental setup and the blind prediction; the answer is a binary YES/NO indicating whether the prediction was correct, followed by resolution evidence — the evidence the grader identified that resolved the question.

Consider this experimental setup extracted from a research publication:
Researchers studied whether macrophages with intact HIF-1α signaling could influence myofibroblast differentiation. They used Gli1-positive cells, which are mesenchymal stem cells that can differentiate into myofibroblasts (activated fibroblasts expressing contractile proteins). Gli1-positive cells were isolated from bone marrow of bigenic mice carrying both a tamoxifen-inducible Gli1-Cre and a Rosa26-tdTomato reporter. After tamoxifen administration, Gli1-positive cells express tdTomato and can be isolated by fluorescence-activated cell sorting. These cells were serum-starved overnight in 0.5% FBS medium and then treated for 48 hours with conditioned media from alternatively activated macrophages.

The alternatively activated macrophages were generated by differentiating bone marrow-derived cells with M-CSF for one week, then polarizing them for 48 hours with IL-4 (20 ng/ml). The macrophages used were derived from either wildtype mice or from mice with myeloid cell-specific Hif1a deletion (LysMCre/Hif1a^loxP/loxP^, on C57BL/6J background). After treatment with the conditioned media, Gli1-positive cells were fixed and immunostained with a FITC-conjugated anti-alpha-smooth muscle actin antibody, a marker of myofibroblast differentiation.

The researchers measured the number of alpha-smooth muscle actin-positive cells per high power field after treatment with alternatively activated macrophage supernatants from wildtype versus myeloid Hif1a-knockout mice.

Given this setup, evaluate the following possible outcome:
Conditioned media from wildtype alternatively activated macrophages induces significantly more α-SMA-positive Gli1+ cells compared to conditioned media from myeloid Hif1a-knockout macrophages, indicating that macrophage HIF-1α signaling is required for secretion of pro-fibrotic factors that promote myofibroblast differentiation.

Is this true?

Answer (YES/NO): YES